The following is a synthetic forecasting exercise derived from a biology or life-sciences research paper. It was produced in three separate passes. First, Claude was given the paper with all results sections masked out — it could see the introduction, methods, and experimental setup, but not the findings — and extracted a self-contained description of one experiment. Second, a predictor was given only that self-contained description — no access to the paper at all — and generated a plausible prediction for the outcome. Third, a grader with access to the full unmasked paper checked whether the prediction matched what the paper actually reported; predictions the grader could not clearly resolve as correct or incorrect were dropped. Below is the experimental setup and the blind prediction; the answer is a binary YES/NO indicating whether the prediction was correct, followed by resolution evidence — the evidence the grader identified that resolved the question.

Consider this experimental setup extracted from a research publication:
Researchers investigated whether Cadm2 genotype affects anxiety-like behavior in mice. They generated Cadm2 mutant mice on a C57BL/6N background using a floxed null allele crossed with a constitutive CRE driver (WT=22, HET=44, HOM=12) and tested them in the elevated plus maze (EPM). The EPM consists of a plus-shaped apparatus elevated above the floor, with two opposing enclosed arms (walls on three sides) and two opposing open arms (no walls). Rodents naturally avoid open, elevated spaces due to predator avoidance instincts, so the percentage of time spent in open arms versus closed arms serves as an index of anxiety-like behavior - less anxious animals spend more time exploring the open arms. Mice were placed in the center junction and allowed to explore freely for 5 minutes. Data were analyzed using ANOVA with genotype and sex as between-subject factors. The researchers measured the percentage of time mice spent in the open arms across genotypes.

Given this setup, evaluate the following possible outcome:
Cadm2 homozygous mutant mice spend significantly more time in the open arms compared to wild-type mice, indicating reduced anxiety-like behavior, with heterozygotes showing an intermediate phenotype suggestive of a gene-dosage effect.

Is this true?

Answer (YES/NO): NO